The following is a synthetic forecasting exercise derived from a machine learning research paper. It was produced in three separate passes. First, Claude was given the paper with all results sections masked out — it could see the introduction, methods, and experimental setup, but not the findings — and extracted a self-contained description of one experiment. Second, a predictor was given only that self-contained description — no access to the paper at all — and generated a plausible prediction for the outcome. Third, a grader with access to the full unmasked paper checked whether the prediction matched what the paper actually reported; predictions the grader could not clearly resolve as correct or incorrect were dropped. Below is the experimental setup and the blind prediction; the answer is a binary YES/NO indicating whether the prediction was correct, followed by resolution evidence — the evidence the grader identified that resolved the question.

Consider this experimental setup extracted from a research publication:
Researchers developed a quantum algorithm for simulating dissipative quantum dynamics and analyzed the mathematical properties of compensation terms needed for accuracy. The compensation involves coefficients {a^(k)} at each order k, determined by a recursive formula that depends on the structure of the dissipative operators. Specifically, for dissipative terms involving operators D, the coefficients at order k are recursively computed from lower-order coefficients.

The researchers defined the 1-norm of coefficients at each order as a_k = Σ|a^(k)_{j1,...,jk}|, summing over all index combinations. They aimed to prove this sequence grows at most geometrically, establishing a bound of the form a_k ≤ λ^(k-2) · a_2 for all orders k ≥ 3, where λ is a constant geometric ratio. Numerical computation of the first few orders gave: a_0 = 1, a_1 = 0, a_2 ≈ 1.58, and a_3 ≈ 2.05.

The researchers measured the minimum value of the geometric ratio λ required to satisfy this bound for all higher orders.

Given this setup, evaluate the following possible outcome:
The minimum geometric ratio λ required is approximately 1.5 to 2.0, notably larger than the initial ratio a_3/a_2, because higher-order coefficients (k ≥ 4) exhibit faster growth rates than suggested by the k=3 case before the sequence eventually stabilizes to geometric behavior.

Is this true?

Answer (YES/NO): NO